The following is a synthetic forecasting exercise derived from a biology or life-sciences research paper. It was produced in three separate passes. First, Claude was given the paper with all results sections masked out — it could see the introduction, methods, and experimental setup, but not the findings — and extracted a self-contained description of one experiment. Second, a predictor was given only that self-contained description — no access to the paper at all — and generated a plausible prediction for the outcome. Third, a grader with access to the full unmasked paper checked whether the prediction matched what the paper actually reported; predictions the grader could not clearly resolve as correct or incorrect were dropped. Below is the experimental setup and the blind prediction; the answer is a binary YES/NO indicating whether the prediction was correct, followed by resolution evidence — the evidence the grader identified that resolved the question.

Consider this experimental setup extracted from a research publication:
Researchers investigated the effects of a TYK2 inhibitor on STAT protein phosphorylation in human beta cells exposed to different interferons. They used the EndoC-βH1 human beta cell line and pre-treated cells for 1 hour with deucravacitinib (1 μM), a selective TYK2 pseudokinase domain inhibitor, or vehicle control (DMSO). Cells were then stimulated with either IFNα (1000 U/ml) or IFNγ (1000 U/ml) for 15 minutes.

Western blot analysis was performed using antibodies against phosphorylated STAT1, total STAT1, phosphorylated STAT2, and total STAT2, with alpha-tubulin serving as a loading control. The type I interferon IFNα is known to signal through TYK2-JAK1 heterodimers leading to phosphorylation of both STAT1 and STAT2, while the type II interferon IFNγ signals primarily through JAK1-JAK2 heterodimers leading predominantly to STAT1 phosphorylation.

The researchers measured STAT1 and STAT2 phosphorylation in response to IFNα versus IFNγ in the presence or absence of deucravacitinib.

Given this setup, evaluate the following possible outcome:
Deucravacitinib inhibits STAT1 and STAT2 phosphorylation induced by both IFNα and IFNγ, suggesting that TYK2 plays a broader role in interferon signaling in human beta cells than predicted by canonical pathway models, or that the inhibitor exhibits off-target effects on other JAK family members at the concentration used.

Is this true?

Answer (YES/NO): NO